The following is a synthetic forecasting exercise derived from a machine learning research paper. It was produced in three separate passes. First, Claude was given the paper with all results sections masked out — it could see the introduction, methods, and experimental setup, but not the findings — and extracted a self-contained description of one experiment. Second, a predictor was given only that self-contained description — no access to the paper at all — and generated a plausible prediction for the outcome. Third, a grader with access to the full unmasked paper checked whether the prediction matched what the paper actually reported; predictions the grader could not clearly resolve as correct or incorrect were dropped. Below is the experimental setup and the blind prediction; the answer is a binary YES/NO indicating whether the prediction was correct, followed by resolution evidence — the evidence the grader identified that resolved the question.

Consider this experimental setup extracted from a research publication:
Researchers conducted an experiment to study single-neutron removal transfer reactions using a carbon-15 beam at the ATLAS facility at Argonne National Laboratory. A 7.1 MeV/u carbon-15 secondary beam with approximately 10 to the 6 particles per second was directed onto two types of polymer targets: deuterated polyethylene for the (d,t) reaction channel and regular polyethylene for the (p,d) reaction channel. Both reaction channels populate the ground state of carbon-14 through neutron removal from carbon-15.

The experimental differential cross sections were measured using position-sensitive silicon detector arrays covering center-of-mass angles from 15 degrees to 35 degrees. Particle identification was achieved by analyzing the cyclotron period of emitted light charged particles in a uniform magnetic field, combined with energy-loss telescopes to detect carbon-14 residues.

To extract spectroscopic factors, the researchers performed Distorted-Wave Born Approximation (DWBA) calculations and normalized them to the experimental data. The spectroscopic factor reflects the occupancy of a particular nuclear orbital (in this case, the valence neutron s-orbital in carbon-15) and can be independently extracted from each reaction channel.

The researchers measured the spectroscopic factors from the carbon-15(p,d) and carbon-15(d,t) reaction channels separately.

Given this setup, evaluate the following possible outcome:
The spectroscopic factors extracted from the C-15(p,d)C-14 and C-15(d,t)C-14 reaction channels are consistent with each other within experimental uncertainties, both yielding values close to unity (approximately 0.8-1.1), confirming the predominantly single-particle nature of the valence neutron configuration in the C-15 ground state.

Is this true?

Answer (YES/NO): NO